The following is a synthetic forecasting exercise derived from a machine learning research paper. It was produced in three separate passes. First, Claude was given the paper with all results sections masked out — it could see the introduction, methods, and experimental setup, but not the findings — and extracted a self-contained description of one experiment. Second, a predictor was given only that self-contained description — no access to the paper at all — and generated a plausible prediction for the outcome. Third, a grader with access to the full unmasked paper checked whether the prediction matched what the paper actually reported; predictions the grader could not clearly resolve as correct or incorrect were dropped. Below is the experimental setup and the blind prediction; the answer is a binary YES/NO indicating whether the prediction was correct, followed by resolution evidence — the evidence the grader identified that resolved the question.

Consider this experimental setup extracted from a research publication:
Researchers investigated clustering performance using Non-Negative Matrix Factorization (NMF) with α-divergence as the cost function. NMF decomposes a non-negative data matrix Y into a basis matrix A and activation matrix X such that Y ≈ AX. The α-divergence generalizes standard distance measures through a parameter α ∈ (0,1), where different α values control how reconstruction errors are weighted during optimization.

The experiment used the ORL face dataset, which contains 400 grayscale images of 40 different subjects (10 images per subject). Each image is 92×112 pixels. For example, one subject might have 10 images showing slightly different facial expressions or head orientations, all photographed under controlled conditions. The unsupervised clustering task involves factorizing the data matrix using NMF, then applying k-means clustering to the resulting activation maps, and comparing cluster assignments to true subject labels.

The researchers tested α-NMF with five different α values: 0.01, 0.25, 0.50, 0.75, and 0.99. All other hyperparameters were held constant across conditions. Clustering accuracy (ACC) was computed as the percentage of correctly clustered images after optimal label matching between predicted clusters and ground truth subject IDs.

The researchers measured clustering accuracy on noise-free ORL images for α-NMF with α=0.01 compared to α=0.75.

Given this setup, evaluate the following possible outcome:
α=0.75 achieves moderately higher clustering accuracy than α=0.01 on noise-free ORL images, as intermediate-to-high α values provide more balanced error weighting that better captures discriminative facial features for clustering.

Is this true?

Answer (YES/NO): NO